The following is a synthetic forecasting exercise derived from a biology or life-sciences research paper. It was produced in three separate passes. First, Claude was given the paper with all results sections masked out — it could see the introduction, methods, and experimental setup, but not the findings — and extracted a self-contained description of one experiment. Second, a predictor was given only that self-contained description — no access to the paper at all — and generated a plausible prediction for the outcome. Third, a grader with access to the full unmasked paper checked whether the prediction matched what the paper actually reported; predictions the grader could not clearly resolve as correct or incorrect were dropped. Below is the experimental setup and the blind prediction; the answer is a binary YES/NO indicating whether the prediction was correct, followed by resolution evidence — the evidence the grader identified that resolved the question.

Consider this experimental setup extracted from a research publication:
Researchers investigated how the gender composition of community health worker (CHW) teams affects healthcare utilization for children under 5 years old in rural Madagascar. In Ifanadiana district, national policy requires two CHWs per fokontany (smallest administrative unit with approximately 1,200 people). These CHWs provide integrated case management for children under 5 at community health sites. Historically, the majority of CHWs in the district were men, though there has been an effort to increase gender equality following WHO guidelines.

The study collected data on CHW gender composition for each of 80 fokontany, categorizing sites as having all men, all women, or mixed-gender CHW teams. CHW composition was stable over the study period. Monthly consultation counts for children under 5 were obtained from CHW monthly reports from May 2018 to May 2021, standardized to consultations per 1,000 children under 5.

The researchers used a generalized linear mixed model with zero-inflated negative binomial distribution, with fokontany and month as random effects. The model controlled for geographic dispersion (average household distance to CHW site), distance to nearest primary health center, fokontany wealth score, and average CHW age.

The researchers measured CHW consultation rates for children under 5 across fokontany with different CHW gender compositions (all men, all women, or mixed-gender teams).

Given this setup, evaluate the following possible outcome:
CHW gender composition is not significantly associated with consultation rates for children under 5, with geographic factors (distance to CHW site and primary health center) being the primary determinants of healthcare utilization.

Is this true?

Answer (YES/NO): NO